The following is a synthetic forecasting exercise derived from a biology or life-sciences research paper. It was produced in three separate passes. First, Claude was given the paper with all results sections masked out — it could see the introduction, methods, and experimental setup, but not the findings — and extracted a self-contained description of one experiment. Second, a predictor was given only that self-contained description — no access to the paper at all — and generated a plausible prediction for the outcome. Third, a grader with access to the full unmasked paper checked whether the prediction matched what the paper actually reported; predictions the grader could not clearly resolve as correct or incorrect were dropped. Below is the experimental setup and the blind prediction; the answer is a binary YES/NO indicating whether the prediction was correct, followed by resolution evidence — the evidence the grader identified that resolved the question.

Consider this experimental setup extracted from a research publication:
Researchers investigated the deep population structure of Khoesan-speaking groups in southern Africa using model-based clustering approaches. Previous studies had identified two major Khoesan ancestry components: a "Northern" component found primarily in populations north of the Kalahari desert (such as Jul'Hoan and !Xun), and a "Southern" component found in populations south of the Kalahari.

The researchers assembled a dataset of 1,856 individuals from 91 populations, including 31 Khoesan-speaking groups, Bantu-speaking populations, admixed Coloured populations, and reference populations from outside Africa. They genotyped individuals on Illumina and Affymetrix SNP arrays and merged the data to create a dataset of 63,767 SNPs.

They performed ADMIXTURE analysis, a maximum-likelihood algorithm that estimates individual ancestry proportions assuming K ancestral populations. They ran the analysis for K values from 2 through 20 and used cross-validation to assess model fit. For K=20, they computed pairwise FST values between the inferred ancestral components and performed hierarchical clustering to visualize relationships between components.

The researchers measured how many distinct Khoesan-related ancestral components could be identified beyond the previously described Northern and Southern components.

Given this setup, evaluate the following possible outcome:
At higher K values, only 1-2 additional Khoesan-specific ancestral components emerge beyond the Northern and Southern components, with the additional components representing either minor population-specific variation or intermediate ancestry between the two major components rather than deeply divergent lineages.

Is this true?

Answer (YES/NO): NO